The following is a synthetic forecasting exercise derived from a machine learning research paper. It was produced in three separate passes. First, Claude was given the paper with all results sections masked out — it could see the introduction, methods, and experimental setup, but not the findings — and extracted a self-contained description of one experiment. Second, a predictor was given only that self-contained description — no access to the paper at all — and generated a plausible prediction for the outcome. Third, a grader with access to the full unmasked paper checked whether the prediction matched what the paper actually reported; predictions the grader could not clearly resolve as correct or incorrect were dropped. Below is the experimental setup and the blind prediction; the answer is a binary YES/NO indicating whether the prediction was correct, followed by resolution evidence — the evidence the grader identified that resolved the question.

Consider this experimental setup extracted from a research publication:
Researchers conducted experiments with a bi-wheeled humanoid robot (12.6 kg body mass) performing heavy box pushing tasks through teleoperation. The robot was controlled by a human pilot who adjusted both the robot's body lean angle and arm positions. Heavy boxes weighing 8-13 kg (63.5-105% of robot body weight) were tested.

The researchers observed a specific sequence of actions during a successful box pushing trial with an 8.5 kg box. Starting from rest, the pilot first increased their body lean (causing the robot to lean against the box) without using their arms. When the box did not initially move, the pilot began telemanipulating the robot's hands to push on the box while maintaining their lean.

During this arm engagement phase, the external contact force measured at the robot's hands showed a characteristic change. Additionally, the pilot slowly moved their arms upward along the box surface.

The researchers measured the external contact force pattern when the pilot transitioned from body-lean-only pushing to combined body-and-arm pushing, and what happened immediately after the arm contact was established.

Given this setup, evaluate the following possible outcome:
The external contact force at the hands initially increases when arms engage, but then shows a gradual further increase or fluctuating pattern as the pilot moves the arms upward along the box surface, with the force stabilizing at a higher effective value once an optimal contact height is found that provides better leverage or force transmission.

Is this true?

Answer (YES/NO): NO